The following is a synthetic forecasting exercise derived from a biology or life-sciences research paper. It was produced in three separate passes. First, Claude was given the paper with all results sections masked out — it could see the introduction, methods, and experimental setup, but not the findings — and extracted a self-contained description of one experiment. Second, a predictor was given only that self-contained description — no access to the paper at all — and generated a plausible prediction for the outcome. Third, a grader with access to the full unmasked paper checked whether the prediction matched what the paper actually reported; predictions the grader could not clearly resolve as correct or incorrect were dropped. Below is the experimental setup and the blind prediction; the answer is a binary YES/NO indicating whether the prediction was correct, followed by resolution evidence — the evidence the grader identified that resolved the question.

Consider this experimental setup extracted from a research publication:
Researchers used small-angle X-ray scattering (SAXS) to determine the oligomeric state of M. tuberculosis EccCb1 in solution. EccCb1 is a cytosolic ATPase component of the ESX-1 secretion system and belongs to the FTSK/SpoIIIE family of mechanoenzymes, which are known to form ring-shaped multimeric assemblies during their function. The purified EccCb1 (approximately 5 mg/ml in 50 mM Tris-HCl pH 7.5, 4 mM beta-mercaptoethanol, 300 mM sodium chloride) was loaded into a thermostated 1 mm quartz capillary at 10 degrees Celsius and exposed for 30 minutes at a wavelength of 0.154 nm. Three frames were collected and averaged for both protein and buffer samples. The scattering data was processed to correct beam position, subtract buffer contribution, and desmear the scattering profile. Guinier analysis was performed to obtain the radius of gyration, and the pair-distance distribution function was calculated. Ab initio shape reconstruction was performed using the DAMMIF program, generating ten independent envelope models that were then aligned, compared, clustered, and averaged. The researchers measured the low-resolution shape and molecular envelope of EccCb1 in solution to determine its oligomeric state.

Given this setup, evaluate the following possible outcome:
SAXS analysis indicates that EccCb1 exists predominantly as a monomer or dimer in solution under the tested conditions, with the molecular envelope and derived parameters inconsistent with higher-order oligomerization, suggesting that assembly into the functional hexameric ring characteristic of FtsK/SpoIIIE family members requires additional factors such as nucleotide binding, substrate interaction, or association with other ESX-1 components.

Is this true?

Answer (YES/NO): NO